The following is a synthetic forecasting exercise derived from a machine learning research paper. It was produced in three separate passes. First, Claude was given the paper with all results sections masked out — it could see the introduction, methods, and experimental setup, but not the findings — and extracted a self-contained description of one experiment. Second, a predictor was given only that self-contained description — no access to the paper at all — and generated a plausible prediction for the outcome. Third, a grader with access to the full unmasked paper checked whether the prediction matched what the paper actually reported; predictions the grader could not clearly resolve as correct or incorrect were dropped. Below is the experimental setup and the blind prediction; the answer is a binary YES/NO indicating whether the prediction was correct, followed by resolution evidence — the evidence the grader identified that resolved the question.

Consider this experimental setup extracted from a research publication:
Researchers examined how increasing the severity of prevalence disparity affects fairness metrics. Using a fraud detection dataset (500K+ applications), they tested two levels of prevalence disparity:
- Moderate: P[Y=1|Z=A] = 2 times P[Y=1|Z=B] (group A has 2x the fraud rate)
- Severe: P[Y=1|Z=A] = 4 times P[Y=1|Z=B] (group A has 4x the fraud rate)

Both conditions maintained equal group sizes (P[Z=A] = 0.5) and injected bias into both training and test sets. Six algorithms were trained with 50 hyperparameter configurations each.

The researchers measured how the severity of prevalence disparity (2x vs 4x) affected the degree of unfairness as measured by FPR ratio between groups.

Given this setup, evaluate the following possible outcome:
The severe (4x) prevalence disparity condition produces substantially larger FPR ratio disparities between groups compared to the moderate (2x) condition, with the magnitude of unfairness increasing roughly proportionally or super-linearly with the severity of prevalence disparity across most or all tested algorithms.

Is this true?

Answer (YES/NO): YES